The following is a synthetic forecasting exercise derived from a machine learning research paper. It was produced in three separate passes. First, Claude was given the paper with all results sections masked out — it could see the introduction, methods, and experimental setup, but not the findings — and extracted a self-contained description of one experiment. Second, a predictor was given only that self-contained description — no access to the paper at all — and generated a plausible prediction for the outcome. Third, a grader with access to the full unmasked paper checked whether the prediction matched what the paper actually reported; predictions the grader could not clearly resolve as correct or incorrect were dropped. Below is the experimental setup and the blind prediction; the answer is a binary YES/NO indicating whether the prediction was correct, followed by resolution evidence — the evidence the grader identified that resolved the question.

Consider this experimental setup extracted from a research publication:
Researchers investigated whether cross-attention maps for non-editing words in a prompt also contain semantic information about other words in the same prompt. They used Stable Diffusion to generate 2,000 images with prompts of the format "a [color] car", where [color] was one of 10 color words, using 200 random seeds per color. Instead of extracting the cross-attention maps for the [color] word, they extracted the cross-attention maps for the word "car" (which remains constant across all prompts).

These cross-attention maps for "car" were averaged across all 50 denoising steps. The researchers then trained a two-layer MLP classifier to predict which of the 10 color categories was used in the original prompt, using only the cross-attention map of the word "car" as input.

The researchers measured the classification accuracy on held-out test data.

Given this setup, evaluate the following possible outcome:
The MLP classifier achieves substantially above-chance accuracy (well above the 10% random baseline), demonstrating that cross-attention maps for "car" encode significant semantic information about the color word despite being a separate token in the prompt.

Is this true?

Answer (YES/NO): YES